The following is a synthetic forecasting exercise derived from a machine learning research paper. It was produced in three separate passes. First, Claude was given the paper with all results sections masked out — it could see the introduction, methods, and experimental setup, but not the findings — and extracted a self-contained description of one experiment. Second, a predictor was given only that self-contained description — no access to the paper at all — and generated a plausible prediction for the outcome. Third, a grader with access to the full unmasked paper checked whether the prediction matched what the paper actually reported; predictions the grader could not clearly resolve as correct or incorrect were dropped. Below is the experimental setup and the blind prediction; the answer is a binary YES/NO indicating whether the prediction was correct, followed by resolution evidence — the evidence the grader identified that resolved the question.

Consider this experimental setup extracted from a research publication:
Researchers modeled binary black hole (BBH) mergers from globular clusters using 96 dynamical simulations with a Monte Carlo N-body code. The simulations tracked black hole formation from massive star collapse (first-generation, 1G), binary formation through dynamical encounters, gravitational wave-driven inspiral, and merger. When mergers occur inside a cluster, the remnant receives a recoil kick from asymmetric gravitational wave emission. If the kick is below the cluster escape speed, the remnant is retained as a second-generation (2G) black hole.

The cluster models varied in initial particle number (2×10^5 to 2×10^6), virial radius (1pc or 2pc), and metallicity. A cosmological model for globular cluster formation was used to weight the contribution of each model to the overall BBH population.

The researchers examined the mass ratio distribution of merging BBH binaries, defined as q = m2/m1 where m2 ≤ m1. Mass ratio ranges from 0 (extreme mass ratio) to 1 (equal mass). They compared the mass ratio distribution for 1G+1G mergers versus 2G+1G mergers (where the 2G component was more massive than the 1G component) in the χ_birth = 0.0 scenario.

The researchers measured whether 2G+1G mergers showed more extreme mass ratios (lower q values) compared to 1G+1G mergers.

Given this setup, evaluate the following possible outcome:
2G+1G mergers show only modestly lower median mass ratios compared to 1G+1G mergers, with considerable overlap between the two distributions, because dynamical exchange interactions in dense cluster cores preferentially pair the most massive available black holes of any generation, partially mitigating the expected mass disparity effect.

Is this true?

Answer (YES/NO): NO